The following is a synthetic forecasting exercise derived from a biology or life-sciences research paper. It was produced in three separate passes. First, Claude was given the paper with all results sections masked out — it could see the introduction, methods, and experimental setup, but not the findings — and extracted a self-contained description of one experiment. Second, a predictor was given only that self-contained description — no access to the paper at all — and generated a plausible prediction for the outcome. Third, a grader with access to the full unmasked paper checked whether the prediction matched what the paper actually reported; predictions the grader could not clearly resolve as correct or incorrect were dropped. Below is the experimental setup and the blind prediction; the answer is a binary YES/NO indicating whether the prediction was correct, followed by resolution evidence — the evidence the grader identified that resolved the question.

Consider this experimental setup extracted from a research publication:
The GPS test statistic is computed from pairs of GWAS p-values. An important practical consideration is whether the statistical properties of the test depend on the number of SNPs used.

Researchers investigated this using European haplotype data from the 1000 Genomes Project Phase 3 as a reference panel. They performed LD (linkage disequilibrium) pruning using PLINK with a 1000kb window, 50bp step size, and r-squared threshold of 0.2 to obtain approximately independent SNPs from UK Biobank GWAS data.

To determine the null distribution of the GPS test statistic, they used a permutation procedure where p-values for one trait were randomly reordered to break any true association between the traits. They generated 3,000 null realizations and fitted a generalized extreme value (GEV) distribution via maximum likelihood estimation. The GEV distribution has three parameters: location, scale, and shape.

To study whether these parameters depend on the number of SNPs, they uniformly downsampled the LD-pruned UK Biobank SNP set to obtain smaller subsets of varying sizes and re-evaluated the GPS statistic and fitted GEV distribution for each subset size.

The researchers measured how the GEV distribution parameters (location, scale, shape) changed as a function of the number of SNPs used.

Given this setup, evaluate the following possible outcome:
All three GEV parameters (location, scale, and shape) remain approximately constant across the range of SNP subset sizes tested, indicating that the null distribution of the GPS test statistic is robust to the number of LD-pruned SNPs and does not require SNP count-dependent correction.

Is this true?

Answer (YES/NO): NO